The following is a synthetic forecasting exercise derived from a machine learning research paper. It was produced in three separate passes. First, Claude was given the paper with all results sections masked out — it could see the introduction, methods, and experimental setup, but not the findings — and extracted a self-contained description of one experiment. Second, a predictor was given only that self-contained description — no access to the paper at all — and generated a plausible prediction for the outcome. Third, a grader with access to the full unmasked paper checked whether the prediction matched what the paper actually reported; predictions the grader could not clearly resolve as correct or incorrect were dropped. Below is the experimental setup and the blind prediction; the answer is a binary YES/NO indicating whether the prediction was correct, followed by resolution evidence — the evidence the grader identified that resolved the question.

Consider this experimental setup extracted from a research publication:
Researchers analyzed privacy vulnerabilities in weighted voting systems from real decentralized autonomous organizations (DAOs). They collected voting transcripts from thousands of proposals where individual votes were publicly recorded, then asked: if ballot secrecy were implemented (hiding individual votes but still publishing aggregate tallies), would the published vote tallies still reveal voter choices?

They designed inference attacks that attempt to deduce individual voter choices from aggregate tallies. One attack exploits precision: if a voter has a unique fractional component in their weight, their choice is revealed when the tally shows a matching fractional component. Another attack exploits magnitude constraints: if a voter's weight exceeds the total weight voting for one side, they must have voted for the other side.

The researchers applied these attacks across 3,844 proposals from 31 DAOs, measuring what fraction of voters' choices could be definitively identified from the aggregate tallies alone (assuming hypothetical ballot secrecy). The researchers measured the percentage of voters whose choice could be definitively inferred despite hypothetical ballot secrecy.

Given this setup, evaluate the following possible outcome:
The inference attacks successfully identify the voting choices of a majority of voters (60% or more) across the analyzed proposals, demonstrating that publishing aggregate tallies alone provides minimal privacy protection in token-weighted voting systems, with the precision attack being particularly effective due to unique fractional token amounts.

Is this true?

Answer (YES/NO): NO